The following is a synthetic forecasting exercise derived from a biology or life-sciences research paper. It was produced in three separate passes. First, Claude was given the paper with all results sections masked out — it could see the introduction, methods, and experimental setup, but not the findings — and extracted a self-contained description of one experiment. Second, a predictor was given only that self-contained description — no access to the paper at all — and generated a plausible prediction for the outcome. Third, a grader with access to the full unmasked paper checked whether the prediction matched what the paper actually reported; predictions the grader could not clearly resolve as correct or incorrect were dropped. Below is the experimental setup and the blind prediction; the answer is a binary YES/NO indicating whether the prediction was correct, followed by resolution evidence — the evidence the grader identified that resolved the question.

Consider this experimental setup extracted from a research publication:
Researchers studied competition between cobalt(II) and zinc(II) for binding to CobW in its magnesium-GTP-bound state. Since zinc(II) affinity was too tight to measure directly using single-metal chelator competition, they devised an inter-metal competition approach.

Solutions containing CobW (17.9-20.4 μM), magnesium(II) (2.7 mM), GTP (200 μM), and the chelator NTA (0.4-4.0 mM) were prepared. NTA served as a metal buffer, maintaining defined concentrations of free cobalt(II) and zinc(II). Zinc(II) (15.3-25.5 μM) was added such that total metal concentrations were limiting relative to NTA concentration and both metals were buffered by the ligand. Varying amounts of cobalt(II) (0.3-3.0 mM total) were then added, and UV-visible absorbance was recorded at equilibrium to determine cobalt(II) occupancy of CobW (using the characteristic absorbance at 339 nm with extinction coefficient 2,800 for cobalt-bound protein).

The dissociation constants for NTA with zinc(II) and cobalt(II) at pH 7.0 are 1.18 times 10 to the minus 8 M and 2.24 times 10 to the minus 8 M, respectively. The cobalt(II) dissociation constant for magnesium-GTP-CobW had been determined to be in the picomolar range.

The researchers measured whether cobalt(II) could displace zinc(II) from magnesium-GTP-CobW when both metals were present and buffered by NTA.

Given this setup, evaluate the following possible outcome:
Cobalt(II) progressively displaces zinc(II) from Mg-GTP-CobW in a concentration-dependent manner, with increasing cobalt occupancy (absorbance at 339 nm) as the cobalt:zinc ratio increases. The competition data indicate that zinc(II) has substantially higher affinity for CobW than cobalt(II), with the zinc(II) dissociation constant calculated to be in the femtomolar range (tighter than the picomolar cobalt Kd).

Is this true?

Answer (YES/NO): YES